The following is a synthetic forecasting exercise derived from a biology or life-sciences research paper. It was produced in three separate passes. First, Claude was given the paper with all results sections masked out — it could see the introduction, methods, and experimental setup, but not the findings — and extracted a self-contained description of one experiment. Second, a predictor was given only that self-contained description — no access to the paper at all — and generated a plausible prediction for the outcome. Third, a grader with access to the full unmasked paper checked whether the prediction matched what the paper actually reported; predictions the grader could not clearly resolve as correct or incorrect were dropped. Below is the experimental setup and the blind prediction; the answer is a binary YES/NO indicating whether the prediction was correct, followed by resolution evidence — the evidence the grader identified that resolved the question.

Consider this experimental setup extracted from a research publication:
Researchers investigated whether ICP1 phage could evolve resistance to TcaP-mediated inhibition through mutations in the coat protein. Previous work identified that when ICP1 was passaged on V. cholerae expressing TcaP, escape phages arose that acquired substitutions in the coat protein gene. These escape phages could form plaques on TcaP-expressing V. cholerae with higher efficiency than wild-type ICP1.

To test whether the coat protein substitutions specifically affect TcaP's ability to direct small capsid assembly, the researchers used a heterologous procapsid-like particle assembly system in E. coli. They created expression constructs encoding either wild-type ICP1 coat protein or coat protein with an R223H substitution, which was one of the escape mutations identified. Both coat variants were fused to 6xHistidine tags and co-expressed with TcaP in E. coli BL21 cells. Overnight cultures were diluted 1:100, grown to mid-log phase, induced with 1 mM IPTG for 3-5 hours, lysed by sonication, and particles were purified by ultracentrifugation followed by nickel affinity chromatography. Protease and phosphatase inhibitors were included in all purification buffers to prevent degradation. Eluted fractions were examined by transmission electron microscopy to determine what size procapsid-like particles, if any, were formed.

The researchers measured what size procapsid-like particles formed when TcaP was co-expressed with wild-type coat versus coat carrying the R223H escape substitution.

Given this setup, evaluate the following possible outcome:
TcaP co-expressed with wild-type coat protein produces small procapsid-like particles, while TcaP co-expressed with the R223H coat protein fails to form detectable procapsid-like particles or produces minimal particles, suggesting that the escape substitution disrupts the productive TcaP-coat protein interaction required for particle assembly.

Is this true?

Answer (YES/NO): NO